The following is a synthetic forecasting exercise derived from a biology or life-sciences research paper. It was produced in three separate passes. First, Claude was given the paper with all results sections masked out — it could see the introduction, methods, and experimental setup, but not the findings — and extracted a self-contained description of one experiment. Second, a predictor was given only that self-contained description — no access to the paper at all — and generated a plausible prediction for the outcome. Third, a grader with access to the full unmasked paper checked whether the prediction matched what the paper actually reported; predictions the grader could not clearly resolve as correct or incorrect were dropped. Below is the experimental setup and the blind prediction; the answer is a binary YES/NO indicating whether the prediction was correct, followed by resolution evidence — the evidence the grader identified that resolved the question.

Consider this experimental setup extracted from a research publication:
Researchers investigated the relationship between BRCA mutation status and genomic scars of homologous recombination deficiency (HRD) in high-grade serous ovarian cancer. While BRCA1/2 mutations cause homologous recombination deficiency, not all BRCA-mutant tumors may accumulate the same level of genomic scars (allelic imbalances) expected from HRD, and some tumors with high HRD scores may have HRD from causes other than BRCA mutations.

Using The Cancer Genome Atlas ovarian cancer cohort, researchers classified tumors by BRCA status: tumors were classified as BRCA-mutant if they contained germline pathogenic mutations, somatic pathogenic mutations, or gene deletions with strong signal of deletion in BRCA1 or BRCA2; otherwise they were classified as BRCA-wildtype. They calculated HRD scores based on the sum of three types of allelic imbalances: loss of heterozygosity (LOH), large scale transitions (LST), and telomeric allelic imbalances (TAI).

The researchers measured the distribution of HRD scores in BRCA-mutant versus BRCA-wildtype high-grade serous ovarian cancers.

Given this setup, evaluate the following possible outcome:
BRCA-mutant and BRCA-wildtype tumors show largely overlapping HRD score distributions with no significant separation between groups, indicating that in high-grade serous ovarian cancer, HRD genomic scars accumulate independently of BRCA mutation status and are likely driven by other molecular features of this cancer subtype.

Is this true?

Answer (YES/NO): NO